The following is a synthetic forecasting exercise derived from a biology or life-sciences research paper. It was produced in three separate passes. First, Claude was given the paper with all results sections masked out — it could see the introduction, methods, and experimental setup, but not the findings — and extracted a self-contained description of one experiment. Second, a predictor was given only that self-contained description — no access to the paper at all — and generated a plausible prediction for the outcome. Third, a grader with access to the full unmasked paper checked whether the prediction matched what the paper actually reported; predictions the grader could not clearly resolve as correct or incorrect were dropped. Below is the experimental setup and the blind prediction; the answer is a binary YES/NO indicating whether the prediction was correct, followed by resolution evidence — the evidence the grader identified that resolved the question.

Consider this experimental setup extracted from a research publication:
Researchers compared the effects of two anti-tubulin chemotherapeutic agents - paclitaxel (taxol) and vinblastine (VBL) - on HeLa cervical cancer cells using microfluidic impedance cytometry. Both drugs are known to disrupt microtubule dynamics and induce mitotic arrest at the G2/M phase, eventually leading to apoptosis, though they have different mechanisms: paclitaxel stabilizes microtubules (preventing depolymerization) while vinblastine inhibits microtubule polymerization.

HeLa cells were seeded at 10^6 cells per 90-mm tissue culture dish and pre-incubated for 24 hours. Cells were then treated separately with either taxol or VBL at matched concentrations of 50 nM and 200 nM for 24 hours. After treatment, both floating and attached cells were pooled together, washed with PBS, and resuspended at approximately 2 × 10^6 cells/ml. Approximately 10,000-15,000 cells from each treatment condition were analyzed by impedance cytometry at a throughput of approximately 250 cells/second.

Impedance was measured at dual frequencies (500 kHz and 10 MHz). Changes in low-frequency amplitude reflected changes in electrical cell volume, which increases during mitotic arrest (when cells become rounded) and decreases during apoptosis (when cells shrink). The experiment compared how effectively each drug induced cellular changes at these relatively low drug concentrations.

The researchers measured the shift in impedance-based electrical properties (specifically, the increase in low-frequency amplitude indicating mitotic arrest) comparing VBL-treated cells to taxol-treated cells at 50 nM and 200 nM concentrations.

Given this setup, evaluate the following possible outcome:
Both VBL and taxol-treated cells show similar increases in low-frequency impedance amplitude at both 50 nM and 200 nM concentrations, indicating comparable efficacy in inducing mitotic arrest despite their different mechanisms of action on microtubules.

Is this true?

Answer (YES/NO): NO